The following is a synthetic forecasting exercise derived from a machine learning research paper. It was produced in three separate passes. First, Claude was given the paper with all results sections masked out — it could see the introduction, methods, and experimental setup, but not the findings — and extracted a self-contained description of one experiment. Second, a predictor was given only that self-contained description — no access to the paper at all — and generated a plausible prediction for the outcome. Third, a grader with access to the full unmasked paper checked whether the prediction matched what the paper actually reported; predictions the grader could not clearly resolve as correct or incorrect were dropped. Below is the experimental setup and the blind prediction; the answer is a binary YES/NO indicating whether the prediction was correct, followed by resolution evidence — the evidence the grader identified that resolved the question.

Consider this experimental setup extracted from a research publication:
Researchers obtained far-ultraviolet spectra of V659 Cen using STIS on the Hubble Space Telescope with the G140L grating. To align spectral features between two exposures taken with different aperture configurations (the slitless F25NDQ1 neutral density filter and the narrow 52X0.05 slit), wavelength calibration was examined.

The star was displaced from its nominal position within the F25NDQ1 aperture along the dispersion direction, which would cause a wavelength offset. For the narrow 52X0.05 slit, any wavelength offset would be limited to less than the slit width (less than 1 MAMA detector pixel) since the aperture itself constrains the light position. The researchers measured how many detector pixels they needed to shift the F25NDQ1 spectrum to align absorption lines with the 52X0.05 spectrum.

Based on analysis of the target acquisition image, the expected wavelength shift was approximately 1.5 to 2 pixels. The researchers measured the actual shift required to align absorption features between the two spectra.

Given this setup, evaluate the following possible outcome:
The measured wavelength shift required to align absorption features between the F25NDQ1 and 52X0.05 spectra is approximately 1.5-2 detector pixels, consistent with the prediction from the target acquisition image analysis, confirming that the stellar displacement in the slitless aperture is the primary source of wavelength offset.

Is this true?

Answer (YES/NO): NO